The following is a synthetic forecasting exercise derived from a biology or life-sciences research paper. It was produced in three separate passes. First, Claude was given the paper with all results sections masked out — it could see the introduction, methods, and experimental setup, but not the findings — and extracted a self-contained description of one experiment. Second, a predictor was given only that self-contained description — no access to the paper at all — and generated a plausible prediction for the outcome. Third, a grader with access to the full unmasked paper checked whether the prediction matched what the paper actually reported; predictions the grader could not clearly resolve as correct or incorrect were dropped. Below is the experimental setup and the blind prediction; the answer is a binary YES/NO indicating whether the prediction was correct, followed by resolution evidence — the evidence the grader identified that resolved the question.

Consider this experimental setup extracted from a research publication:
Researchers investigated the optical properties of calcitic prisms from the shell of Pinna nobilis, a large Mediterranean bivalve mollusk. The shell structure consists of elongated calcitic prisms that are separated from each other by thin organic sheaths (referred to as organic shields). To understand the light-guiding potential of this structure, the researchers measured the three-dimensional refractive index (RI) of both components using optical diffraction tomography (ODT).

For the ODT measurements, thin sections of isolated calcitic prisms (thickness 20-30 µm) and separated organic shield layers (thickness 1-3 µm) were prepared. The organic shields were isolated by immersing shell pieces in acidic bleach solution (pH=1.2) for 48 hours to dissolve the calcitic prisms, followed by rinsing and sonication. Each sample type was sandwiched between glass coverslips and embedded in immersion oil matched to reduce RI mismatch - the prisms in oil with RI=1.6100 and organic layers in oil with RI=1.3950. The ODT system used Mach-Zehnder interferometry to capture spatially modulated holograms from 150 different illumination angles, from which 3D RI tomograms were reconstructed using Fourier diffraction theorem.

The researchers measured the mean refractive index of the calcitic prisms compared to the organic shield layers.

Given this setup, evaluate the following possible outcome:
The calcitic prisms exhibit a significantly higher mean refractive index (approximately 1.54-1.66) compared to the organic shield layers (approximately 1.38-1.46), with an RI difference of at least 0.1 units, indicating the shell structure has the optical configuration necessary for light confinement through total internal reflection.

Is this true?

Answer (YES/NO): YES